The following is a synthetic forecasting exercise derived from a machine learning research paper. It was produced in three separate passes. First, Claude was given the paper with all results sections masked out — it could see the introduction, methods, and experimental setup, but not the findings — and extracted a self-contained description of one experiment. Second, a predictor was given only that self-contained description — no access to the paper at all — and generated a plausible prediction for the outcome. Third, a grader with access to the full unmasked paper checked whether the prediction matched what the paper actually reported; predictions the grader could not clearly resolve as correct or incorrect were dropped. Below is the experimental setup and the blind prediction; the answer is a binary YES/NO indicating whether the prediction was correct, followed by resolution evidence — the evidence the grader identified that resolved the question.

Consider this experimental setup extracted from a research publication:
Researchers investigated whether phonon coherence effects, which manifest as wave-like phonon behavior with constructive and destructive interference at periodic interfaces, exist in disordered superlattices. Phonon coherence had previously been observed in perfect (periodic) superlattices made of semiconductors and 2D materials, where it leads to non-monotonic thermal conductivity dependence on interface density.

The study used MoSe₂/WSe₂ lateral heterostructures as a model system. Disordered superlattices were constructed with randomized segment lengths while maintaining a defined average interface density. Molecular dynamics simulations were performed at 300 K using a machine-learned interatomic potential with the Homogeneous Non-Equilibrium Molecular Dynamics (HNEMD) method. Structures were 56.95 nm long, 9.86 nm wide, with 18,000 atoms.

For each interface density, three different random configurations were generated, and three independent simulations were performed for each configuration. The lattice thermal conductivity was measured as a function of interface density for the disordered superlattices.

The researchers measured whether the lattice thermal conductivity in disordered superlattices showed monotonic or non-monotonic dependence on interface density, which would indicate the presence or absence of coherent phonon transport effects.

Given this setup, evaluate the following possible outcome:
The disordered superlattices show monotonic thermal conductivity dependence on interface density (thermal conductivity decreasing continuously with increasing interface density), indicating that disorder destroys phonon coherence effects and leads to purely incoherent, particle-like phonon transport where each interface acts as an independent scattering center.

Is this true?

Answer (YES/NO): NO